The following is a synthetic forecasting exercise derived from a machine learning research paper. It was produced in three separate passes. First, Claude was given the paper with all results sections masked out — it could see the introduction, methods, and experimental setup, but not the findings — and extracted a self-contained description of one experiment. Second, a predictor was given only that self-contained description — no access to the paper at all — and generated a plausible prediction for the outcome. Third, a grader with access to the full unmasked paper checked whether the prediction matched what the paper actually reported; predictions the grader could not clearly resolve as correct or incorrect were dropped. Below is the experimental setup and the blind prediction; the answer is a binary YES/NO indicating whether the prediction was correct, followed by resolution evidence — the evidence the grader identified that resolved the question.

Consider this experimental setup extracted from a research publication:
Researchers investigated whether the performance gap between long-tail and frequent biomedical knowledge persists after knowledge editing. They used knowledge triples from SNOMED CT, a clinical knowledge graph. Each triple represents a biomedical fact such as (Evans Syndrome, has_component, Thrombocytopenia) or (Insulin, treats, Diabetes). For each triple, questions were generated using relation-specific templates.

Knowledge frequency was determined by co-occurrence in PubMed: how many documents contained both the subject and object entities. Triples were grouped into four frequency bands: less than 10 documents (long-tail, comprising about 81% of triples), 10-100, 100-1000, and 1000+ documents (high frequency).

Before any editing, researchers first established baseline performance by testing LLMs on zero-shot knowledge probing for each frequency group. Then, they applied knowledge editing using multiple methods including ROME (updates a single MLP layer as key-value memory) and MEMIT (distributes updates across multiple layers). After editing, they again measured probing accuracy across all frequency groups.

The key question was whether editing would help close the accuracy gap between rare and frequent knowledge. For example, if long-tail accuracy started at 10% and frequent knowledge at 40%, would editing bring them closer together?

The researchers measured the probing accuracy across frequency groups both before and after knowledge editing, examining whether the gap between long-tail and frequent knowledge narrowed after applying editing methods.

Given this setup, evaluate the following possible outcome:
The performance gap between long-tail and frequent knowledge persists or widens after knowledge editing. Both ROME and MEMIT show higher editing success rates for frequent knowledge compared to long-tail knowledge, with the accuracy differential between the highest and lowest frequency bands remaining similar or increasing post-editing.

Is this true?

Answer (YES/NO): NO